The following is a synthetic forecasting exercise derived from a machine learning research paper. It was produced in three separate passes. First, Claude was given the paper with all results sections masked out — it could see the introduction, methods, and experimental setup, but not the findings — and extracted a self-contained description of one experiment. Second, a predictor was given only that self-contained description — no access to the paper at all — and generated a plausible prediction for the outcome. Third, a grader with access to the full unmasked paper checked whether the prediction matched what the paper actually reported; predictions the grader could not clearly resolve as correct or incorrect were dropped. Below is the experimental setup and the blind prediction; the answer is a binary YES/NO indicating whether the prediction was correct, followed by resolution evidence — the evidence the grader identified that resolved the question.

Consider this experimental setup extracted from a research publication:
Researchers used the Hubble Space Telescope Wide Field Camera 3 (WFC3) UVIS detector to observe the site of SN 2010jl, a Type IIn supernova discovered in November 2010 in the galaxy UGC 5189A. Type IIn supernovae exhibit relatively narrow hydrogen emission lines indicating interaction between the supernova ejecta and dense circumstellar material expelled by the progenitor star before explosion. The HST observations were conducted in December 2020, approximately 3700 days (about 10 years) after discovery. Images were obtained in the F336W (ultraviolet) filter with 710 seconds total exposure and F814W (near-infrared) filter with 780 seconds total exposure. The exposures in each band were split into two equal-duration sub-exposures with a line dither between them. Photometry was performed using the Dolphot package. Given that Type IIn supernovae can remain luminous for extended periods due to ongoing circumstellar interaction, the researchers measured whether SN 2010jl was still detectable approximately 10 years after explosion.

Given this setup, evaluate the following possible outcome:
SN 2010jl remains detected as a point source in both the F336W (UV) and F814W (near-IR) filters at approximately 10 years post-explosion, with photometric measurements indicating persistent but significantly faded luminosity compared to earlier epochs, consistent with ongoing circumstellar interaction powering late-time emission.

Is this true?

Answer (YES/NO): NO